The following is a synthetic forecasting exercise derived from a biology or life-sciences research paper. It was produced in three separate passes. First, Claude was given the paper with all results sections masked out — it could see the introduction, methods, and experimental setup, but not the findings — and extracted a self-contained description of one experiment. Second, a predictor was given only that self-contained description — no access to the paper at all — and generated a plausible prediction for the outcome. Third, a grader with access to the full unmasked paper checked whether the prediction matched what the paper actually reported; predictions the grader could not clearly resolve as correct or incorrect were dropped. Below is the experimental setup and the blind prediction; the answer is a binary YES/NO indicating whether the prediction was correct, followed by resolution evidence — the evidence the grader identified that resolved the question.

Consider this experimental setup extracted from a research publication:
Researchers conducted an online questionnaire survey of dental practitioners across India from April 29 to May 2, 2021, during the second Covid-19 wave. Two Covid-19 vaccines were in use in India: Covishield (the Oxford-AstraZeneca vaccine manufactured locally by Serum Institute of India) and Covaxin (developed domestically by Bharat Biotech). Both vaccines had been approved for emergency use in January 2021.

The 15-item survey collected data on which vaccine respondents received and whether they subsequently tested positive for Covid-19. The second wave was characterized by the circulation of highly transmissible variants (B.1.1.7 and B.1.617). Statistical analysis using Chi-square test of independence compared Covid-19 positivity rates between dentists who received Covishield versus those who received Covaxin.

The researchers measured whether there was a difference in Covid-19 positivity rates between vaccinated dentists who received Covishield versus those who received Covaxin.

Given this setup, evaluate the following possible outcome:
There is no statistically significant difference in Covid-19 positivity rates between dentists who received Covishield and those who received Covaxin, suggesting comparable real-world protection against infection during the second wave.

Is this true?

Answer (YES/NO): YES